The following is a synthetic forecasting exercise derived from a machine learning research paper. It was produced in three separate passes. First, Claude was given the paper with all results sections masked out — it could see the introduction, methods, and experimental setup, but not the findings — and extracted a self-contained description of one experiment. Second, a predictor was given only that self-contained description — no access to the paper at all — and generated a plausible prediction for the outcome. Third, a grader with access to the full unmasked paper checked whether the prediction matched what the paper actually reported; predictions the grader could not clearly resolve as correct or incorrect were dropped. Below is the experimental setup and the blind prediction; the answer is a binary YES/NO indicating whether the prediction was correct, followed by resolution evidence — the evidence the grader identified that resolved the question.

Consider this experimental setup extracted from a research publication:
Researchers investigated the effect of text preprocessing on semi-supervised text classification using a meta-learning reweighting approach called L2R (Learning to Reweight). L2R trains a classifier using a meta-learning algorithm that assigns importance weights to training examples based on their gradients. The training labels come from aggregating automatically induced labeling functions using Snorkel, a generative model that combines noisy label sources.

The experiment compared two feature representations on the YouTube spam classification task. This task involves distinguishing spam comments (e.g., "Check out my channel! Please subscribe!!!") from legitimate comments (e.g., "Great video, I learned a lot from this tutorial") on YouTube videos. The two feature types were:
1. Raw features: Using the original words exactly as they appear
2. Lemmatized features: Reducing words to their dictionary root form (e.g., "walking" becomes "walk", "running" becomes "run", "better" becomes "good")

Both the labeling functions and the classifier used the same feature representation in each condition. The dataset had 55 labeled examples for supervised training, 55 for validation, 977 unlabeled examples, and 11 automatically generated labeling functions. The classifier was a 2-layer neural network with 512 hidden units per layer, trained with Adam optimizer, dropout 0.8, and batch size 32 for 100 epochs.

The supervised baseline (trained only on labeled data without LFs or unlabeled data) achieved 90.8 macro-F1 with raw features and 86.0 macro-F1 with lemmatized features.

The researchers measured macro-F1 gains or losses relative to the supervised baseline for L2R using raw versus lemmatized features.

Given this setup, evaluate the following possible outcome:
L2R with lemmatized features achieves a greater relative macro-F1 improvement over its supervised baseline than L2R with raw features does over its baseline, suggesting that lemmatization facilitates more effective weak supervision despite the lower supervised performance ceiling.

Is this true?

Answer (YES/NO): NO